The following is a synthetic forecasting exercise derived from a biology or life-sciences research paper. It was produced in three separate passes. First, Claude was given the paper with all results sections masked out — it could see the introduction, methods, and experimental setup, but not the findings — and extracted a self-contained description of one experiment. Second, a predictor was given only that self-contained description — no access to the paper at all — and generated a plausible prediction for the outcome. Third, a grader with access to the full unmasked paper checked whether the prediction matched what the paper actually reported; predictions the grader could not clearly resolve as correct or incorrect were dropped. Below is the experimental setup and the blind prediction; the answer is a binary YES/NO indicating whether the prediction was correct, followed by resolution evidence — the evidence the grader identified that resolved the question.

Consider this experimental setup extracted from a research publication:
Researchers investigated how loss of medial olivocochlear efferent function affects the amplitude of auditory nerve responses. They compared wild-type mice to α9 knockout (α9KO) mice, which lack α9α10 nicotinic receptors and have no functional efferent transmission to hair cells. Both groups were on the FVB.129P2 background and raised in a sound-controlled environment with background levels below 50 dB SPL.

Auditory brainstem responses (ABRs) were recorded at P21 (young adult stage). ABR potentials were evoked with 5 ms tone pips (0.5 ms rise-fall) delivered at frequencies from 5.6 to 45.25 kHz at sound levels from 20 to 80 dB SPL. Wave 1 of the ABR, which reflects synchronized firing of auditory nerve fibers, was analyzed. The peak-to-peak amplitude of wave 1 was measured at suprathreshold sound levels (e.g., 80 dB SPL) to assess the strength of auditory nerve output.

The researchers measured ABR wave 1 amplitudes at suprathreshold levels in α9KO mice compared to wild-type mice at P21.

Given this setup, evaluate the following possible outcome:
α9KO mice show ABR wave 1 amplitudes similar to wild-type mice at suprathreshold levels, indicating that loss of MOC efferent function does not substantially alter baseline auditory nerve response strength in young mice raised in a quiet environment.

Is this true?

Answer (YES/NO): NO